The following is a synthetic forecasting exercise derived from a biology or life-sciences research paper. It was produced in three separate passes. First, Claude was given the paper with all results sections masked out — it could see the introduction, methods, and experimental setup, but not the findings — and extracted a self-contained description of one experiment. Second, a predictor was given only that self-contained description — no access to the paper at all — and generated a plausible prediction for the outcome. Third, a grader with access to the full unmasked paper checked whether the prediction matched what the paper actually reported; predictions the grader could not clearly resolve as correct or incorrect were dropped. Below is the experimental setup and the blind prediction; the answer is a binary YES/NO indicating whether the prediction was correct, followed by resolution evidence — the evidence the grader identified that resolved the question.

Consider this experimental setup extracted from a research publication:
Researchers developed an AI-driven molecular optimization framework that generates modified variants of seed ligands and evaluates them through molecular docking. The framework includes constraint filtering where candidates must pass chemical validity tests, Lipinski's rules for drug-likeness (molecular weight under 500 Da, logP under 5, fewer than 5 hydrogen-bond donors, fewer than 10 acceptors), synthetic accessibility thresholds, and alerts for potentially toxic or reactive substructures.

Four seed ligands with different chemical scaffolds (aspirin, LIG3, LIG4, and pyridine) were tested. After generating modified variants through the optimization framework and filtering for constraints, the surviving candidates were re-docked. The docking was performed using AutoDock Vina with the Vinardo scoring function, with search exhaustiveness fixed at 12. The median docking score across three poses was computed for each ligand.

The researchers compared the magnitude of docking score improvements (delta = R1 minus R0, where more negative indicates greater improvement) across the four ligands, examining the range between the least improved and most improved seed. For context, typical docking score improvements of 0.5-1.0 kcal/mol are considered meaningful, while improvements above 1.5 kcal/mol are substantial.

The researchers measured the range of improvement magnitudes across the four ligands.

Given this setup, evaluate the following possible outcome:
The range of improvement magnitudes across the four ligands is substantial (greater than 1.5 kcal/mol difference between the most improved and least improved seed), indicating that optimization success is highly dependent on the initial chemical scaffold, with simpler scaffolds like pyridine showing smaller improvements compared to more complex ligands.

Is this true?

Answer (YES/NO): NO